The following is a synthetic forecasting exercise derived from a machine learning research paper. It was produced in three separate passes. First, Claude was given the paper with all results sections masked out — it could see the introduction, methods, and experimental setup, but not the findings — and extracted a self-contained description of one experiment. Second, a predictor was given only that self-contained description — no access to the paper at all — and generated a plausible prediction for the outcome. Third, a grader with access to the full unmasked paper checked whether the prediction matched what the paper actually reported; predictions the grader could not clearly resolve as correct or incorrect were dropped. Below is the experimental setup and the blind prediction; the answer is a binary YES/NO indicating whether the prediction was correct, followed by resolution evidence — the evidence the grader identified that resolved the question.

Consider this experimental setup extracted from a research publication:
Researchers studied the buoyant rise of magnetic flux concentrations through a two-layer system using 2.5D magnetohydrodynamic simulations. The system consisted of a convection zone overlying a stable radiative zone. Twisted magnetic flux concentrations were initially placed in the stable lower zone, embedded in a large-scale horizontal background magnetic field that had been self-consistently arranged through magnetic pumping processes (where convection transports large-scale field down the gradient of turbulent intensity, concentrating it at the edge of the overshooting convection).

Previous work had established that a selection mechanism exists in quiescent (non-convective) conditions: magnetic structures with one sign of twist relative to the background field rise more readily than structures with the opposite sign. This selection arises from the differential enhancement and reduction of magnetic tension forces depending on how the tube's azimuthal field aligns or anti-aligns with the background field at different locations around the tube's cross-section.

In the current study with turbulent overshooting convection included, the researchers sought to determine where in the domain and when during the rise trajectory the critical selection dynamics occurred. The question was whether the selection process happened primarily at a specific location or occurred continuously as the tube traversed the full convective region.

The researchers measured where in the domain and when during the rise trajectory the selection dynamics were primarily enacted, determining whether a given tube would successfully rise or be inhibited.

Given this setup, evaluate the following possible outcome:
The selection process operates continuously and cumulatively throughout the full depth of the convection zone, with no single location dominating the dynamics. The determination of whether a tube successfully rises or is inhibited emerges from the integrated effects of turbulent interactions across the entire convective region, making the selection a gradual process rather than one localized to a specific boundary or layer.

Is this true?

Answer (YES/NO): NO